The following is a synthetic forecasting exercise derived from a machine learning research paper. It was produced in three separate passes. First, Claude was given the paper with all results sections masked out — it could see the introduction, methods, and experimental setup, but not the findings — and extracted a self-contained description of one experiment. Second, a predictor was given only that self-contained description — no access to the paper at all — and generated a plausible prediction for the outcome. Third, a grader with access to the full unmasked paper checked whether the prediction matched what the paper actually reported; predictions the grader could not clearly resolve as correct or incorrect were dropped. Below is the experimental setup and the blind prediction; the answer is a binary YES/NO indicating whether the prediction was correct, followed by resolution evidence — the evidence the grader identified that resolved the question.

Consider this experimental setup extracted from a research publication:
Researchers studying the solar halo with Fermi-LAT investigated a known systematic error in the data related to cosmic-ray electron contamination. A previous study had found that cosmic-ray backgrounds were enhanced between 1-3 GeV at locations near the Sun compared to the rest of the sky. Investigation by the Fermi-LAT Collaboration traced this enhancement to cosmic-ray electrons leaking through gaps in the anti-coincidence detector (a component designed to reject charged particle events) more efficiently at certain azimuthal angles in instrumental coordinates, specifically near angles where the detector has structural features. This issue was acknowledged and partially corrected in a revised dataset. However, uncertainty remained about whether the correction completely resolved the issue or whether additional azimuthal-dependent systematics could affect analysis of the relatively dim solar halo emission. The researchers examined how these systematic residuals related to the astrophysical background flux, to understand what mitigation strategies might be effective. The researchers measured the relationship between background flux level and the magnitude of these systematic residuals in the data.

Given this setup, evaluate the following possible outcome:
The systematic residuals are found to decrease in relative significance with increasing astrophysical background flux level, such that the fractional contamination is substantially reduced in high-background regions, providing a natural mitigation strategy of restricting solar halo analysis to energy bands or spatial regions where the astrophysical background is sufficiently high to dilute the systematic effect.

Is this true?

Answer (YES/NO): NO